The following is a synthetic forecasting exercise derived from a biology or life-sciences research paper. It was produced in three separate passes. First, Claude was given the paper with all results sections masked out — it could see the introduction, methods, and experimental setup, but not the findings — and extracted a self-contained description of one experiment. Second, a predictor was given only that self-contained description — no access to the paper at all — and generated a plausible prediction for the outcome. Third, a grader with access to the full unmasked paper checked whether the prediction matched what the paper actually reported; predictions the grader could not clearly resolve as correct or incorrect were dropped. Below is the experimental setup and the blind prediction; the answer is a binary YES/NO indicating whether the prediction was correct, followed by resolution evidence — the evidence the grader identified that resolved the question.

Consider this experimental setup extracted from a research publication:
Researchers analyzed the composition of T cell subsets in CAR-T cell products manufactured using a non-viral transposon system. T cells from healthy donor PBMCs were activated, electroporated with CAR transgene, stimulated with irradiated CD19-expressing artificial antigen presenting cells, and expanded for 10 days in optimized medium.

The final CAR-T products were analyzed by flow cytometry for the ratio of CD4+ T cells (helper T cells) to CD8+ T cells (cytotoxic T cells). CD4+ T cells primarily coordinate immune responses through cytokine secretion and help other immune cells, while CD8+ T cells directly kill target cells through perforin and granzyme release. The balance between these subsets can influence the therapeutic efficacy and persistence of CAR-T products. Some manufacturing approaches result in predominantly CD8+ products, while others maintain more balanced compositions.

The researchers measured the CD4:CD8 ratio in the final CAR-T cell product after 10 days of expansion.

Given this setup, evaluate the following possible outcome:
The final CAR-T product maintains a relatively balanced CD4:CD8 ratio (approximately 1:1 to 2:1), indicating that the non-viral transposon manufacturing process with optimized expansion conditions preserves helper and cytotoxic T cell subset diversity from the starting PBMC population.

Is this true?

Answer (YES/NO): NO